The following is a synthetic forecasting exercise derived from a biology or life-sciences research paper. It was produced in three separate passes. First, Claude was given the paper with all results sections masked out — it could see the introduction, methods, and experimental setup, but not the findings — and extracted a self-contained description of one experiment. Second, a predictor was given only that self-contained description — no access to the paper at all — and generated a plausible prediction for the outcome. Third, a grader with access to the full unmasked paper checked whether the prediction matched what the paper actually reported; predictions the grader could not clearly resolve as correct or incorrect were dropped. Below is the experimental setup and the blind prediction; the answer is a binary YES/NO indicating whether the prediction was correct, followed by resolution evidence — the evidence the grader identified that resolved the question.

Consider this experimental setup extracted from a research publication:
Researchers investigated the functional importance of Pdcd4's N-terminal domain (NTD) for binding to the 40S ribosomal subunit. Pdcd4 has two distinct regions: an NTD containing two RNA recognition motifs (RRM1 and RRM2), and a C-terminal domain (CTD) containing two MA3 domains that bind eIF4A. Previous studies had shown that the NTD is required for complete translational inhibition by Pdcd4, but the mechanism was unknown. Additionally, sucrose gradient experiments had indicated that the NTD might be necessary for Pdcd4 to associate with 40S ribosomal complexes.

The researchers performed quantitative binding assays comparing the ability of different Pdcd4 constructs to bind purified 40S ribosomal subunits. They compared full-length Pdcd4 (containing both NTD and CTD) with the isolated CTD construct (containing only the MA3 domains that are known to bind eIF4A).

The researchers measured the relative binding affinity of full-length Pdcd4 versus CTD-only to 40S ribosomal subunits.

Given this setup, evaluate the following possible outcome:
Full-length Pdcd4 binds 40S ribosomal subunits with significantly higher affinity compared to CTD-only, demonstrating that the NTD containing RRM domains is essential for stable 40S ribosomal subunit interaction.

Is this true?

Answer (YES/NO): YES